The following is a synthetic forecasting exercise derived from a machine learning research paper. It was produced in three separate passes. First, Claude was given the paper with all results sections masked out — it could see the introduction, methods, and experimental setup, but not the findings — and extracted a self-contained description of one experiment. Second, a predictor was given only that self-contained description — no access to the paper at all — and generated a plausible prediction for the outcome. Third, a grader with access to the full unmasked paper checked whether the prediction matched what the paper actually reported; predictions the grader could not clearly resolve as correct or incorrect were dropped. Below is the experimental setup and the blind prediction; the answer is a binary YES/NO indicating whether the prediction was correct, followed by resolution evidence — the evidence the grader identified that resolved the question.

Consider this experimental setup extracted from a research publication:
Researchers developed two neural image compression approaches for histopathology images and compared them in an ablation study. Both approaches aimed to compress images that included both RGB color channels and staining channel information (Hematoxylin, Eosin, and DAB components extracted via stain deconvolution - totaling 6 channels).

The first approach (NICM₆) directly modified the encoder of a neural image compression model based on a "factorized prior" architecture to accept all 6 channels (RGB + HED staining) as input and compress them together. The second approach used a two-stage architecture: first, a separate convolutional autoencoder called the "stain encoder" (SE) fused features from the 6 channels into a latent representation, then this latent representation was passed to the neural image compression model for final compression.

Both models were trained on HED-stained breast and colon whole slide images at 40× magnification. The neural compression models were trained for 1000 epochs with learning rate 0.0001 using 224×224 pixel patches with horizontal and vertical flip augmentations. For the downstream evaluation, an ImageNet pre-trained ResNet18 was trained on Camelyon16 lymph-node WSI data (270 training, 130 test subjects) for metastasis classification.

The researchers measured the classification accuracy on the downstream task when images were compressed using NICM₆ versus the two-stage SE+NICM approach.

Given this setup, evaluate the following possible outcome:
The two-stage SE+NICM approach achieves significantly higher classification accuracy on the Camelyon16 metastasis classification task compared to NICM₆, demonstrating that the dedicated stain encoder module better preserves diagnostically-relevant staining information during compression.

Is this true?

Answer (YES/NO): YES